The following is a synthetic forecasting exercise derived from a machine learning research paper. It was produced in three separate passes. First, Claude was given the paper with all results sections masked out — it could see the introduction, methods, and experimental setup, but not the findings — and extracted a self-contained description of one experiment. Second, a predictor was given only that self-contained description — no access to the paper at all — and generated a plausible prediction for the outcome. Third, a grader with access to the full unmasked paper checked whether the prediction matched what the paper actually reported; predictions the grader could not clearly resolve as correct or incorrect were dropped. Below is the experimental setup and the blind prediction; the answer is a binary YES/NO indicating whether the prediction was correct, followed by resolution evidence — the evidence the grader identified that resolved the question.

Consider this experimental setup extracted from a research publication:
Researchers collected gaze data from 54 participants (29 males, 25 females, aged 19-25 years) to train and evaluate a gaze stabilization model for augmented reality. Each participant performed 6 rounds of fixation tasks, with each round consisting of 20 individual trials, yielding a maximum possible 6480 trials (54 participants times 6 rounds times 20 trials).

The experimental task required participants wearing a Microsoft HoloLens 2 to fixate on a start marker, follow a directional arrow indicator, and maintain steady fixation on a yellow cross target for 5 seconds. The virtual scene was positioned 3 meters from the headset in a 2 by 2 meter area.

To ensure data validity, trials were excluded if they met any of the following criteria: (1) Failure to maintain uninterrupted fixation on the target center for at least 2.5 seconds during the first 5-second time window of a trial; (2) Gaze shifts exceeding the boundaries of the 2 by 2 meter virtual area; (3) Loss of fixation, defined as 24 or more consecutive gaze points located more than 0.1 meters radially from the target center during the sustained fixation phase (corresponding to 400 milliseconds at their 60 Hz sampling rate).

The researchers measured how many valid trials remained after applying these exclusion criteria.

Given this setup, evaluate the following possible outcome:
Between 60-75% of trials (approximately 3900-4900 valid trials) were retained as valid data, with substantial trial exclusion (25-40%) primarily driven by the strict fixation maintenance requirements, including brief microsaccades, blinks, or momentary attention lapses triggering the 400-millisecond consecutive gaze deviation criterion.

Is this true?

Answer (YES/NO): NO